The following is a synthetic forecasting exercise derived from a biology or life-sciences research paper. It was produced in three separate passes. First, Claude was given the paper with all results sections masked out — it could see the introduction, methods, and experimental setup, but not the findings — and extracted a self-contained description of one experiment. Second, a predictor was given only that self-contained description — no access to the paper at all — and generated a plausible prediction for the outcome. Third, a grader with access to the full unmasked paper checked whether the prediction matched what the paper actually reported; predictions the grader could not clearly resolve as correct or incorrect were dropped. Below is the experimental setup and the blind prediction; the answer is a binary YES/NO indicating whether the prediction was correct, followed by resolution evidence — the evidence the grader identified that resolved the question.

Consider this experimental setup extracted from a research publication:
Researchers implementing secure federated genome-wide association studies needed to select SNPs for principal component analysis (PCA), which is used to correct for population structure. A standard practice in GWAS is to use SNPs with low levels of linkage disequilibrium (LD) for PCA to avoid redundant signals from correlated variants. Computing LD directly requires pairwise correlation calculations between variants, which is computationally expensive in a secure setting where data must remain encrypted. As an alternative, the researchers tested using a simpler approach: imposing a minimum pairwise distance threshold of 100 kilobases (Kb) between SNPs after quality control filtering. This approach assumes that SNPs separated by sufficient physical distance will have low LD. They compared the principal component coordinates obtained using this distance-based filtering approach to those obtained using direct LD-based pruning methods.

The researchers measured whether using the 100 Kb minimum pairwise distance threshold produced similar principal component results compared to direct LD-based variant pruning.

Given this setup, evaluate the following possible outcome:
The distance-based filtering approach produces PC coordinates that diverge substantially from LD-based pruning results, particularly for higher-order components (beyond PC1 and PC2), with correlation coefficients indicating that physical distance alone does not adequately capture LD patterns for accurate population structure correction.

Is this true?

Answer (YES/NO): NO